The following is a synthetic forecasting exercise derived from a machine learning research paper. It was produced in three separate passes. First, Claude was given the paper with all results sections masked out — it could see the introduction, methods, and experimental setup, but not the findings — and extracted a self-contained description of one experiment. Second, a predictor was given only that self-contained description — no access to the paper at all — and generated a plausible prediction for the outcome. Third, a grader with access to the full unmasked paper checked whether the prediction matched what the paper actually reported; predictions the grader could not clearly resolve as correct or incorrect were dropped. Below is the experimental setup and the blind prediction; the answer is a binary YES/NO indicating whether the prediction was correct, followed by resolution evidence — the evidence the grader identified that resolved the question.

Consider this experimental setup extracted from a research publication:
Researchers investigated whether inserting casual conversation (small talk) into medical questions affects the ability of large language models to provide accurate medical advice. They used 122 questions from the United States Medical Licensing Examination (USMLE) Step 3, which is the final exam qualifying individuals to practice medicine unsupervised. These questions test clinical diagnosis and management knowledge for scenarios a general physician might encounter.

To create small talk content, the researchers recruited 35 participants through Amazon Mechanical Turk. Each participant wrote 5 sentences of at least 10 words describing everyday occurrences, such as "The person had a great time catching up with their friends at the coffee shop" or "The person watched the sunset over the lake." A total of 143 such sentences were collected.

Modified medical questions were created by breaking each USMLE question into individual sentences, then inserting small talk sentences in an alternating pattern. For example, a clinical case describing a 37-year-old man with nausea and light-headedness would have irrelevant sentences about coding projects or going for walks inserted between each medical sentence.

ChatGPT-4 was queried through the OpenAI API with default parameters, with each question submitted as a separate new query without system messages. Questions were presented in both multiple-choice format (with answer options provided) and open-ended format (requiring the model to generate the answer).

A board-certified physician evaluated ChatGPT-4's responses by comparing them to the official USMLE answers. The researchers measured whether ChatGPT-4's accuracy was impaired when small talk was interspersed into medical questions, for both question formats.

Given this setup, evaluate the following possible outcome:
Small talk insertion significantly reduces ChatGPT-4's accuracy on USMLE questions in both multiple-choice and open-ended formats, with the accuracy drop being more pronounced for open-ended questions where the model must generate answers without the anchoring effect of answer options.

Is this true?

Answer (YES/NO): NO